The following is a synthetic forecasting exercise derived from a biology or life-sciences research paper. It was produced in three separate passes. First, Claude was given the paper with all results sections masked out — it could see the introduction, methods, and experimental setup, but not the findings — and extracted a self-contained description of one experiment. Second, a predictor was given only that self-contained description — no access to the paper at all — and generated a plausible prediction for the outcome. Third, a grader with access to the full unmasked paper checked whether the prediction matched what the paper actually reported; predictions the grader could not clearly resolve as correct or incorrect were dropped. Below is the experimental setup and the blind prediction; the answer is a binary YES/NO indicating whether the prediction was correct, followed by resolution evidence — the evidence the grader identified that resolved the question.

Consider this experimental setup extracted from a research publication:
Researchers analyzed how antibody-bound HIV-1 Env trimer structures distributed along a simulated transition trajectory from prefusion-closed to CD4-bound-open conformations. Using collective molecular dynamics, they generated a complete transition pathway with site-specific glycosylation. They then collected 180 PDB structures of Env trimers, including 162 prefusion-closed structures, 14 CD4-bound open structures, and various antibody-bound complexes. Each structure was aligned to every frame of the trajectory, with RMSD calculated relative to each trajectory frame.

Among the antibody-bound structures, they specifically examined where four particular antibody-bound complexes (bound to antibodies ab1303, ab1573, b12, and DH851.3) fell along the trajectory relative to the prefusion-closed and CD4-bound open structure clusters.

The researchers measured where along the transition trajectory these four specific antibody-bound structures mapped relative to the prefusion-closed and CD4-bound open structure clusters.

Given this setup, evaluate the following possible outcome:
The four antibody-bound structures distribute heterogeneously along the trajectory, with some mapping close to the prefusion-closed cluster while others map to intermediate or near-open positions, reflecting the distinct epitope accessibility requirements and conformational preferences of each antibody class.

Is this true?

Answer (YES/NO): NO